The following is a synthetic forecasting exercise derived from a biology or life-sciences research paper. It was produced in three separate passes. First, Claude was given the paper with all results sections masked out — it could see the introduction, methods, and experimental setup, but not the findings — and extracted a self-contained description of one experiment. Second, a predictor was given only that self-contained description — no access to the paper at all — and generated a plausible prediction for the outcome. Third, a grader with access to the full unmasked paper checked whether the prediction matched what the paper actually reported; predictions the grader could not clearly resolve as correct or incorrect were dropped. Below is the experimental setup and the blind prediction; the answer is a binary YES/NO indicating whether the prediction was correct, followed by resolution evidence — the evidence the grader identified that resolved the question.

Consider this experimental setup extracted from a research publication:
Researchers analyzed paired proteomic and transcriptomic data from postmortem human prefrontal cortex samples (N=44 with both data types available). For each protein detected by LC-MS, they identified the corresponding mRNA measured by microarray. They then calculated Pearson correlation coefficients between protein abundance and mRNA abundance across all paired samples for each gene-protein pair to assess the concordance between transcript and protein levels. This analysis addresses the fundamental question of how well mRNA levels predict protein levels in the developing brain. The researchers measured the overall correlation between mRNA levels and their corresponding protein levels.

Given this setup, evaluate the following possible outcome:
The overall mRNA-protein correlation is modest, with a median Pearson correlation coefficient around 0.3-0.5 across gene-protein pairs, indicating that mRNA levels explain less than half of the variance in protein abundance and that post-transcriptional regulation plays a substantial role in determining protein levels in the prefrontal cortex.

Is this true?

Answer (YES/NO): NO